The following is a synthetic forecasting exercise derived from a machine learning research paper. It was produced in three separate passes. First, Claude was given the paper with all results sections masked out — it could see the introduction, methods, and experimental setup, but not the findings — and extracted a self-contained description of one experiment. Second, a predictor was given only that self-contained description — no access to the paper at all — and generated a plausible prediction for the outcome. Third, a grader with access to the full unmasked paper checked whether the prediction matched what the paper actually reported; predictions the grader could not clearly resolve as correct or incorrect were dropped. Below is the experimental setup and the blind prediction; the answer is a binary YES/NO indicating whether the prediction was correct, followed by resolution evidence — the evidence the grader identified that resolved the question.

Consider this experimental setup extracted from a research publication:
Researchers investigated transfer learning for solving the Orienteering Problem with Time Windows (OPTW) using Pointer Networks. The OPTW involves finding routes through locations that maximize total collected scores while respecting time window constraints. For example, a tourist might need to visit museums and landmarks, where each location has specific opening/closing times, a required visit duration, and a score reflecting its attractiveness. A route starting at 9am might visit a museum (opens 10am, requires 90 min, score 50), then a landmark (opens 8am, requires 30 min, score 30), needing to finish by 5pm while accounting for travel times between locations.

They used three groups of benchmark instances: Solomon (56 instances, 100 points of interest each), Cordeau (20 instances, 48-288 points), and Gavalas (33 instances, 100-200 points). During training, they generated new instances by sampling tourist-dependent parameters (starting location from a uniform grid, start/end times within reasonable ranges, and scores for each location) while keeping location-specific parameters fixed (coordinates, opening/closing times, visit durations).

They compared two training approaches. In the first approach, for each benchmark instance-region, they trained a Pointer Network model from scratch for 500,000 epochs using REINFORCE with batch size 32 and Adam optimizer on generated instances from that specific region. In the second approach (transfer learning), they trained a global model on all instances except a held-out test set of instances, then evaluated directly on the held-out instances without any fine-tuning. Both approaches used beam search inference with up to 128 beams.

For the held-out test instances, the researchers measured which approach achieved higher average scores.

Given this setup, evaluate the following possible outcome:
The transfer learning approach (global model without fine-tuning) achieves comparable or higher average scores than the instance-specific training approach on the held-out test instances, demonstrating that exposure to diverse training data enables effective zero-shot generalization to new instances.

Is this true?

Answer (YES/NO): NO